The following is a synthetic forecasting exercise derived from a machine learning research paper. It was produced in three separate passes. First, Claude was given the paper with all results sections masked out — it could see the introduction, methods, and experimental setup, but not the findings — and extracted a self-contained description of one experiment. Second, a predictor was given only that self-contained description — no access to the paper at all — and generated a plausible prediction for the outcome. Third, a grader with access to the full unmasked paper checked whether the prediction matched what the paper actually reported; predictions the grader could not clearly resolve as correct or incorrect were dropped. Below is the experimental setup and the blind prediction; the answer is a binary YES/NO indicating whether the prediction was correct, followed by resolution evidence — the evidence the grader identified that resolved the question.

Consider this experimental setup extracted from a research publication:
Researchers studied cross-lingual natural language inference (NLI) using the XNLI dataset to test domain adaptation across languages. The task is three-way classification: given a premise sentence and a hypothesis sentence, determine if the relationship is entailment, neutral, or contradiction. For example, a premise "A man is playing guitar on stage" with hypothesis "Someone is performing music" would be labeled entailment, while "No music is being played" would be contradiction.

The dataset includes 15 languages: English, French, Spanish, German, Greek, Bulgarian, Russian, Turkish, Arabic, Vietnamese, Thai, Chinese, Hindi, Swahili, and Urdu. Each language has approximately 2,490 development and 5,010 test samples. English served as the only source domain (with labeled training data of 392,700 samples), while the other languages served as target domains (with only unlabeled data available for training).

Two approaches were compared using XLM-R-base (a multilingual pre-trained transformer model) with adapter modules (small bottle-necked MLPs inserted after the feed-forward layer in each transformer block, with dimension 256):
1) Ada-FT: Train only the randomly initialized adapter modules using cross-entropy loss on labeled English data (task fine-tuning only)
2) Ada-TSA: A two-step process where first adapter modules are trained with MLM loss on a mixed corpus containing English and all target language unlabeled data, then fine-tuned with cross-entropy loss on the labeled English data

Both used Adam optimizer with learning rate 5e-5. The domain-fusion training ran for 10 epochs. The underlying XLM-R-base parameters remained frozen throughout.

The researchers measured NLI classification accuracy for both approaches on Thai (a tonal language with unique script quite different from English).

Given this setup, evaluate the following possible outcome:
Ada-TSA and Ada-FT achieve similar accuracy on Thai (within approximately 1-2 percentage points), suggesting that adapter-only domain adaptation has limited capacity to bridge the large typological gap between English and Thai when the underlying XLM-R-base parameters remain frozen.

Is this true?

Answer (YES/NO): YES